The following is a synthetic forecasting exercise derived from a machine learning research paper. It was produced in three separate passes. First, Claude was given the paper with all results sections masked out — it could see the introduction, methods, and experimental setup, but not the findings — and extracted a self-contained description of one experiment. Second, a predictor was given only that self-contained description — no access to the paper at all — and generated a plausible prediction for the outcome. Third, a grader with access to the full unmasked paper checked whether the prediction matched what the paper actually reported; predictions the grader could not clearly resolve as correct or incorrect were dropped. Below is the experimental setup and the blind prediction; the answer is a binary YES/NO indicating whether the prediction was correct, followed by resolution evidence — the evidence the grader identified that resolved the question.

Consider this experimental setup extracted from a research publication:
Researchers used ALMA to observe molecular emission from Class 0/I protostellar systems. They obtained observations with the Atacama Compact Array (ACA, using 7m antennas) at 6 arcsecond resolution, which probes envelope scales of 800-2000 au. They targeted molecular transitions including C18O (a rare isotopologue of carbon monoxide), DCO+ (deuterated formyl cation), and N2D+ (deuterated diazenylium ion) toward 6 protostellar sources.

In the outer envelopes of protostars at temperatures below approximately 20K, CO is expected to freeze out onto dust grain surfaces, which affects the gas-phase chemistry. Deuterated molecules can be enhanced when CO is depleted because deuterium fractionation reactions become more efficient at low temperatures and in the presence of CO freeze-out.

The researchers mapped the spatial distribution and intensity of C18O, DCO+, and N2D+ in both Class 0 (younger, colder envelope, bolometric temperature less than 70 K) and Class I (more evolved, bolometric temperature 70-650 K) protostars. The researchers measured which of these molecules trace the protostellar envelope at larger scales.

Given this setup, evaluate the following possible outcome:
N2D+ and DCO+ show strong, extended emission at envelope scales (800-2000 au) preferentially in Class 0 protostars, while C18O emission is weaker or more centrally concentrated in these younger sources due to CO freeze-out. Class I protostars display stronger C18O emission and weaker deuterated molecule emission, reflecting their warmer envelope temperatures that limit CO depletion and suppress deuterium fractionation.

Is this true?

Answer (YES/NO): NO